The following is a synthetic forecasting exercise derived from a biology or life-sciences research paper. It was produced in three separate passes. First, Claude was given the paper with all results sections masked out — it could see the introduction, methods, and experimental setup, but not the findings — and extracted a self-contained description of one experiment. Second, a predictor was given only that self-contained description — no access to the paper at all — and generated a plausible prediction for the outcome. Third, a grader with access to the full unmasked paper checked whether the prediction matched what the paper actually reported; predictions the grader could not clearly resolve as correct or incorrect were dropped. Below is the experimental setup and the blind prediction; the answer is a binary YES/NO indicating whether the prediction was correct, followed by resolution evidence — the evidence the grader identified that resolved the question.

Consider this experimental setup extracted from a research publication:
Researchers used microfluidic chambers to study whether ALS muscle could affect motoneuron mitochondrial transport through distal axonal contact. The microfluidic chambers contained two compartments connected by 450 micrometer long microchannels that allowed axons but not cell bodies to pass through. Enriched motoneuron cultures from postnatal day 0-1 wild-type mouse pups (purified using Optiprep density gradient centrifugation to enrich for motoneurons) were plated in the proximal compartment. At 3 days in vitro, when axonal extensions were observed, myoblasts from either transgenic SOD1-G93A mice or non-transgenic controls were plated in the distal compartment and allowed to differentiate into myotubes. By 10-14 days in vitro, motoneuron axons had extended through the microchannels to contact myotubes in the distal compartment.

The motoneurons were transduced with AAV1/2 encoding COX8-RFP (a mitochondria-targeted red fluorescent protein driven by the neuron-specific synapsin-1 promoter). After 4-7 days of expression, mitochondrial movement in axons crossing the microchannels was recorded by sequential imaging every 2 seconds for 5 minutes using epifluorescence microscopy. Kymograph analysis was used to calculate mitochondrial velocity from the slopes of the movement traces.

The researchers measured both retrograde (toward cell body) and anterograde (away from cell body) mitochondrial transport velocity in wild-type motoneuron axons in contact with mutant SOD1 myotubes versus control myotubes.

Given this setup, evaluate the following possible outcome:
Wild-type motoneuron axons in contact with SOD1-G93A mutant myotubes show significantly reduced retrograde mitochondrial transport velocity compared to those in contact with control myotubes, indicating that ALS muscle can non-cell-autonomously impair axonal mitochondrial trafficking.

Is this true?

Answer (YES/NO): NO